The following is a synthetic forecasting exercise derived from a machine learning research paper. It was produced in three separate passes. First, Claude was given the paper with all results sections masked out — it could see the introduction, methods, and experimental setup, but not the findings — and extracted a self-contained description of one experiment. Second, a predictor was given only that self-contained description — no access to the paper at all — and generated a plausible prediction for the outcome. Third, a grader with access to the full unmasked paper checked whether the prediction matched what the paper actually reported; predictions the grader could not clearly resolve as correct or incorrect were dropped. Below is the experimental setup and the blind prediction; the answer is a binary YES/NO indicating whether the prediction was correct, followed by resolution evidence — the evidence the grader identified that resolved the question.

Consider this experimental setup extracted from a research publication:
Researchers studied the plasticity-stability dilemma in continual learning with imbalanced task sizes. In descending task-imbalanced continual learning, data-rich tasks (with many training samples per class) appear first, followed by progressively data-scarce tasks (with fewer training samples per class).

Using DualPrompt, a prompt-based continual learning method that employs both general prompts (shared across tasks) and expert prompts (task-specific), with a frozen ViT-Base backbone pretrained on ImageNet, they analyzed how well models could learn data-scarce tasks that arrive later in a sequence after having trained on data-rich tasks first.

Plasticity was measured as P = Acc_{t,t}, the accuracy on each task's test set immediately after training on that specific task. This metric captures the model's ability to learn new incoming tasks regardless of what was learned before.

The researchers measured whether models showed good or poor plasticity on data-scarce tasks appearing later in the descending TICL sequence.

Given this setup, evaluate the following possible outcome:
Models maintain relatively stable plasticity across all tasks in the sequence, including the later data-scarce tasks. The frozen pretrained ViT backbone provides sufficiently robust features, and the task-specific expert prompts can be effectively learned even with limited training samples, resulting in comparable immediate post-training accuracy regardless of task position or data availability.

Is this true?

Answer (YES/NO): NO